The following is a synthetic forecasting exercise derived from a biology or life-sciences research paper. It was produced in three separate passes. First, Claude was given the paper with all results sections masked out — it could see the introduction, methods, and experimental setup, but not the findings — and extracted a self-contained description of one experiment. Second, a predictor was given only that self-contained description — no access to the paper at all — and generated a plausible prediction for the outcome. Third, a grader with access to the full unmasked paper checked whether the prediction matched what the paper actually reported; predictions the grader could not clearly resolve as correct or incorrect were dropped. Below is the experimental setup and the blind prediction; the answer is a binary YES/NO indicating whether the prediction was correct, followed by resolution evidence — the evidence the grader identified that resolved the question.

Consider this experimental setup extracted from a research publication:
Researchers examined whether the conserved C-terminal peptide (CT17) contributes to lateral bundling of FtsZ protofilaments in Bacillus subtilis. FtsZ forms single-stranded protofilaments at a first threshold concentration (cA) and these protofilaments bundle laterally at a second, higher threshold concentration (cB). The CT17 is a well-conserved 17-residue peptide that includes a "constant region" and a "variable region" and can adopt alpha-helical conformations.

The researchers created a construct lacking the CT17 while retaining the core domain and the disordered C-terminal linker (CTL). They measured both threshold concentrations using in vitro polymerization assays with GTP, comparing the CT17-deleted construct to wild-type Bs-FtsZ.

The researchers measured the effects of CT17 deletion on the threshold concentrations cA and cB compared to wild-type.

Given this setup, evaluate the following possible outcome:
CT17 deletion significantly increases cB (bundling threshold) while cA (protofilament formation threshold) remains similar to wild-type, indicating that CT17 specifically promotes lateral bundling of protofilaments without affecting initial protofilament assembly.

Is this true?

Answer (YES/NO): NO